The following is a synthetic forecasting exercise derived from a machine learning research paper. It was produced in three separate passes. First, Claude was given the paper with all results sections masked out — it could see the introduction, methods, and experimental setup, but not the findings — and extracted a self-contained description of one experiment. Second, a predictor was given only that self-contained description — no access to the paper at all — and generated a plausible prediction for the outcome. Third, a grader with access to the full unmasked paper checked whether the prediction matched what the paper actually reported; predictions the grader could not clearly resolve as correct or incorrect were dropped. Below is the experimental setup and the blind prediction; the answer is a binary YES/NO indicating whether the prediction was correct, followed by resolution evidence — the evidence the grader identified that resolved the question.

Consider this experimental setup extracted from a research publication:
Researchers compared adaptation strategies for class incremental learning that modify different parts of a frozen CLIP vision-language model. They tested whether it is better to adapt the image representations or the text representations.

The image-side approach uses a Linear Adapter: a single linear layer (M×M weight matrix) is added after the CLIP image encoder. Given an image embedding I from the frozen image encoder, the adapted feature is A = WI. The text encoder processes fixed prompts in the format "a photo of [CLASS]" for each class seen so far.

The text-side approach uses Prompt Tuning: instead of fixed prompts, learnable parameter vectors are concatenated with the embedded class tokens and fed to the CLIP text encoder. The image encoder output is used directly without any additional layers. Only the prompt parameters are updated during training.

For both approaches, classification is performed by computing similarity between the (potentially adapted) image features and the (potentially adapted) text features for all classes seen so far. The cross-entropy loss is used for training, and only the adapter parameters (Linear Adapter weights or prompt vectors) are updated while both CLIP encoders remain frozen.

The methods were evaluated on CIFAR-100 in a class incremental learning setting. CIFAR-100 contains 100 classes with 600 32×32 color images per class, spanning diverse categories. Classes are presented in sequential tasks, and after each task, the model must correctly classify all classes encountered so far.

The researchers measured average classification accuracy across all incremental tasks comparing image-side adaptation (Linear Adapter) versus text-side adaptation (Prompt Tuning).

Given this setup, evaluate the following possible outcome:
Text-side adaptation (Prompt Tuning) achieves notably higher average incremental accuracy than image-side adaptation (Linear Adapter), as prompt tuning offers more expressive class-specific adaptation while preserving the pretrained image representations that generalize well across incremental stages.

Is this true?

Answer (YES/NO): NO